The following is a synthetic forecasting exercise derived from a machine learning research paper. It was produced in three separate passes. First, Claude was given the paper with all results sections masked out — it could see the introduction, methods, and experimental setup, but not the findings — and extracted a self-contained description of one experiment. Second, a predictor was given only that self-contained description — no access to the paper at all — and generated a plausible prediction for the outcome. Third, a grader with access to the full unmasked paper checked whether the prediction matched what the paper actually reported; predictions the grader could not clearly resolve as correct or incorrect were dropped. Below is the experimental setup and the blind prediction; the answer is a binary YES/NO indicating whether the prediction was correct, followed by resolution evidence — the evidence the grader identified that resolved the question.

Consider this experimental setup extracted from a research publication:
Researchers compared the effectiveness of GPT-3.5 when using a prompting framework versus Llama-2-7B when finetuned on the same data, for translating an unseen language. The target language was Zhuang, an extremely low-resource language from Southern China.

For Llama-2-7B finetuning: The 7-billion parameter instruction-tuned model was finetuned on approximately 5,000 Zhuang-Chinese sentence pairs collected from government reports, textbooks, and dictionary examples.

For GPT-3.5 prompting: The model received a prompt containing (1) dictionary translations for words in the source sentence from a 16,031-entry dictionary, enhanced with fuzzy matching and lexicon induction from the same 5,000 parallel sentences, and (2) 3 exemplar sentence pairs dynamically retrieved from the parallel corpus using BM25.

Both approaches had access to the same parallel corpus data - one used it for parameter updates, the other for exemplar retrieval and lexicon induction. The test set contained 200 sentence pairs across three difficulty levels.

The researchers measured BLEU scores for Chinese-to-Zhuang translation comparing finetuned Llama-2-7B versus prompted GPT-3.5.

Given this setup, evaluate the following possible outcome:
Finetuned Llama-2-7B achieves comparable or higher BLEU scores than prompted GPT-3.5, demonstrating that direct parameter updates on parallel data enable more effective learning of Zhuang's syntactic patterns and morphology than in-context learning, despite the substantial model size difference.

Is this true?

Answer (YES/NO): NO